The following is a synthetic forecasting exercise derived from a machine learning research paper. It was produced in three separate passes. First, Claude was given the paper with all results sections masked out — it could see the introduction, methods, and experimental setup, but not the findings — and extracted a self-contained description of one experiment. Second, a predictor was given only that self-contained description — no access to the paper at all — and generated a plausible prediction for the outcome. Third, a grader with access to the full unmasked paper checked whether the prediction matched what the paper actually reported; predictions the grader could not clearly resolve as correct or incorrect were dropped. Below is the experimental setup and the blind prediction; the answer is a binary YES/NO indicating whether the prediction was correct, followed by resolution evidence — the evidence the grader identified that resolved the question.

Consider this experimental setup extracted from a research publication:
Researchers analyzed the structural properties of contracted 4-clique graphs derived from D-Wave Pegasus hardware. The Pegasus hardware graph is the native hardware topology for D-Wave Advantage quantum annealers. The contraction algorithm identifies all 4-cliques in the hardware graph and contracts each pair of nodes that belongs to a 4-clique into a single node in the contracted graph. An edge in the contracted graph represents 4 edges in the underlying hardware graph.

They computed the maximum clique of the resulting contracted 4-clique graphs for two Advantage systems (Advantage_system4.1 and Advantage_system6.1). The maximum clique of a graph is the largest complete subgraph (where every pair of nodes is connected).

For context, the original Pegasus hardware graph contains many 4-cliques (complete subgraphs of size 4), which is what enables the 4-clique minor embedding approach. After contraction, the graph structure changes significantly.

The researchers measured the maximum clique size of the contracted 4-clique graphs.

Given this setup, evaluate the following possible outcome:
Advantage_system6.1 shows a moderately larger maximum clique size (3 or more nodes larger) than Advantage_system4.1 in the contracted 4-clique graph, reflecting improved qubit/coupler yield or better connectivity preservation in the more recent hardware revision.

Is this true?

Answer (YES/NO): NO